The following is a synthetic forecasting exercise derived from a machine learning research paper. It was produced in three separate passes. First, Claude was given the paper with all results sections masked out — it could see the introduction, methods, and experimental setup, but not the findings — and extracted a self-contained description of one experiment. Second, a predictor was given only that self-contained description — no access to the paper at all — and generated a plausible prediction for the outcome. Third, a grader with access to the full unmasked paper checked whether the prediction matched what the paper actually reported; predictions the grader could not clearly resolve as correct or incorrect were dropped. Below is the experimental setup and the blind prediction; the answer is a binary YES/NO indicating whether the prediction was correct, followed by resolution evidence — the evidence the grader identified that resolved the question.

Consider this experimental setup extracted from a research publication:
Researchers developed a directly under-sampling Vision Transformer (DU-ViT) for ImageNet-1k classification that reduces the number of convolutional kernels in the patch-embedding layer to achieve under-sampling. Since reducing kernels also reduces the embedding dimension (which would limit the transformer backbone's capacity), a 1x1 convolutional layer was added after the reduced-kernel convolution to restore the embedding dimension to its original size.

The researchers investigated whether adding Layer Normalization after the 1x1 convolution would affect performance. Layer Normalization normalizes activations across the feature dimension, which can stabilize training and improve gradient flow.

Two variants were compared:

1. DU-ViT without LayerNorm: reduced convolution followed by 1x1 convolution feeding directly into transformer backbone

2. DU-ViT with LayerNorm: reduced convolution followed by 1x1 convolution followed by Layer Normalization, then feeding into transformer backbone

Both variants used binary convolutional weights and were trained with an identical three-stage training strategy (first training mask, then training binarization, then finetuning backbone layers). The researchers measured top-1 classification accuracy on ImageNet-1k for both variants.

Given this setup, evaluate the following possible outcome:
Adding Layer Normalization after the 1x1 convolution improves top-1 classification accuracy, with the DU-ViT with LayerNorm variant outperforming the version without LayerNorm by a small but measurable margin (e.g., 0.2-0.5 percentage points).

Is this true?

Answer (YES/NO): YES